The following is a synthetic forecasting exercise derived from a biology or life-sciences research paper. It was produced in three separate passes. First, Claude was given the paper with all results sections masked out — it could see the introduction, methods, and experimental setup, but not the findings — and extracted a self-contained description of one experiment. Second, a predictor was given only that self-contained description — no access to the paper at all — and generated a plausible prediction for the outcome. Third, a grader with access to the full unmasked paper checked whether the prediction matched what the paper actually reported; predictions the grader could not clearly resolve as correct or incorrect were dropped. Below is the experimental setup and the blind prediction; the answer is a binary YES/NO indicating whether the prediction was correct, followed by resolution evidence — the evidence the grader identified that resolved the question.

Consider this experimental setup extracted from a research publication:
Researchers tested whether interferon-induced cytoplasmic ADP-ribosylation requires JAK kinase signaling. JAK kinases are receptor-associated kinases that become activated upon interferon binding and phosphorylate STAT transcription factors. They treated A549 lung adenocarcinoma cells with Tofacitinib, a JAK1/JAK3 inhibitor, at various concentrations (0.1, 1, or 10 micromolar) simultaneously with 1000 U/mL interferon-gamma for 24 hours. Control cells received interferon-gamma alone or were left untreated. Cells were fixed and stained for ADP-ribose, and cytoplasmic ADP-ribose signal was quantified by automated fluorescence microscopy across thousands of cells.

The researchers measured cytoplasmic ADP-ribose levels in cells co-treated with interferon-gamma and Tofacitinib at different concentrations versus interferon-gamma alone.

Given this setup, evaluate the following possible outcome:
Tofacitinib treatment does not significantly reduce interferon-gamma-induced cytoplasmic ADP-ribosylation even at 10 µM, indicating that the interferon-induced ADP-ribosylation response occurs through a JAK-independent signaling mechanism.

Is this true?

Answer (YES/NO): NO